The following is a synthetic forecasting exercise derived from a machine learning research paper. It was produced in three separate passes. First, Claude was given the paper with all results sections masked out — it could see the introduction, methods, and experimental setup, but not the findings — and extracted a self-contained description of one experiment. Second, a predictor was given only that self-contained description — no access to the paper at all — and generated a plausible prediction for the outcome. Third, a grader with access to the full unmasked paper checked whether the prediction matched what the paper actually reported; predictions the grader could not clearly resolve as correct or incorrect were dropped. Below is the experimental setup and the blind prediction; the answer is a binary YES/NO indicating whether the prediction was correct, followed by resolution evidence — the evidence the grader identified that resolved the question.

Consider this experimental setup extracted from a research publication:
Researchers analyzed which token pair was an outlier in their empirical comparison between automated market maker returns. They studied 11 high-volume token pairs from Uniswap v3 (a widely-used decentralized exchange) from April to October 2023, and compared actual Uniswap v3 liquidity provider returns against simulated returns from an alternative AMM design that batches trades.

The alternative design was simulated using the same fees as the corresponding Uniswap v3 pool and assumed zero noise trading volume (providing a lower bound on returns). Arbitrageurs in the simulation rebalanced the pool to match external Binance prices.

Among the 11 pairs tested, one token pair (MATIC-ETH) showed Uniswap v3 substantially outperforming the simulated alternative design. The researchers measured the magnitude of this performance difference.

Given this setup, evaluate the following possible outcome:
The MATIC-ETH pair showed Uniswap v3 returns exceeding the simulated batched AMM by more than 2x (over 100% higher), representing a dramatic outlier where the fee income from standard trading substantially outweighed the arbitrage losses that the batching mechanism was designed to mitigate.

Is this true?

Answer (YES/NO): NO